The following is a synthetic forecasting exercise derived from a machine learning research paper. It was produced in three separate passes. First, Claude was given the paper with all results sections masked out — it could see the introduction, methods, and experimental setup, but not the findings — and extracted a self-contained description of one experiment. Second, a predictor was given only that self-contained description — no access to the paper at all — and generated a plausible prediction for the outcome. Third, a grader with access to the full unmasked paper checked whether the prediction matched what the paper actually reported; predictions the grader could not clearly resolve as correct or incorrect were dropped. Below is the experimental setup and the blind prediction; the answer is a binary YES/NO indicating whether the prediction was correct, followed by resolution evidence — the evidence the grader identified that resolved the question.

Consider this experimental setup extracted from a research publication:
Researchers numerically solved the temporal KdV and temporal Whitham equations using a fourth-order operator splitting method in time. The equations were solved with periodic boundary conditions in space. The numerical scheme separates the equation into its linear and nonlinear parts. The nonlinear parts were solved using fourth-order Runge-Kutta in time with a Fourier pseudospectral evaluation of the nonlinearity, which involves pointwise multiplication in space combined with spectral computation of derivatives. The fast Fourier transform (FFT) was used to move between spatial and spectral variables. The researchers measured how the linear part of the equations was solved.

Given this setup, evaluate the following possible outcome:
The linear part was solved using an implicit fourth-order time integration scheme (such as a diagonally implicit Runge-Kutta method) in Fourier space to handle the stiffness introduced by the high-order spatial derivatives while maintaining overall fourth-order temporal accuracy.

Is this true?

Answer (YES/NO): NO